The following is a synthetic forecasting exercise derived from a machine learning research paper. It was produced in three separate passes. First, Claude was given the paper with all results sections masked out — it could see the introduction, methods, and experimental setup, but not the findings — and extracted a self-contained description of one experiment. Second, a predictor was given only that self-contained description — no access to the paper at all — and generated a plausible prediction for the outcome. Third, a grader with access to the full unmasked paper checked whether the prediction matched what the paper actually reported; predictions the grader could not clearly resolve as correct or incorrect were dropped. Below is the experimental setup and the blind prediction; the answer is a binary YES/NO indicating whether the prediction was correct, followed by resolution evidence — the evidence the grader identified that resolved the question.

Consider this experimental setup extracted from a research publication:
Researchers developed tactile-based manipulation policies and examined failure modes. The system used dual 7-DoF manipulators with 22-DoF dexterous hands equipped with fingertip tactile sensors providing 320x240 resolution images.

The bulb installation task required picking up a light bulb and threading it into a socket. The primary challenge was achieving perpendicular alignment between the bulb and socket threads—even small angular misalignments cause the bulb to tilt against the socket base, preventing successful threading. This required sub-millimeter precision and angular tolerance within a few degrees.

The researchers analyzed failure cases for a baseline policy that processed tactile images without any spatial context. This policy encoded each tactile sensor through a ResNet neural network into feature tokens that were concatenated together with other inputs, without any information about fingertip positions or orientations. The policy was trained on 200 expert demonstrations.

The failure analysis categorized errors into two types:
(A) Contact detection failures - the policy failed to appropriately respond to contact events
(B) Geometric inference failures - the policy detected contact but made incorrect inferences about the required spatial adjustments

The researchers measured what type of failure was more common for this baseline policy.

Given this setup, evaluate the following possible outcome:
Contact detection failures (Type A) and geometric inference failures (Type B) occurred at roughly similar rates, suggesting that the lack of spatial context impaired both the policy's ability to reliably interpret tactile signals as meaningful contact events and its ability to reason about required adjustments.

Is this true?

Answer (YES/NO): NO